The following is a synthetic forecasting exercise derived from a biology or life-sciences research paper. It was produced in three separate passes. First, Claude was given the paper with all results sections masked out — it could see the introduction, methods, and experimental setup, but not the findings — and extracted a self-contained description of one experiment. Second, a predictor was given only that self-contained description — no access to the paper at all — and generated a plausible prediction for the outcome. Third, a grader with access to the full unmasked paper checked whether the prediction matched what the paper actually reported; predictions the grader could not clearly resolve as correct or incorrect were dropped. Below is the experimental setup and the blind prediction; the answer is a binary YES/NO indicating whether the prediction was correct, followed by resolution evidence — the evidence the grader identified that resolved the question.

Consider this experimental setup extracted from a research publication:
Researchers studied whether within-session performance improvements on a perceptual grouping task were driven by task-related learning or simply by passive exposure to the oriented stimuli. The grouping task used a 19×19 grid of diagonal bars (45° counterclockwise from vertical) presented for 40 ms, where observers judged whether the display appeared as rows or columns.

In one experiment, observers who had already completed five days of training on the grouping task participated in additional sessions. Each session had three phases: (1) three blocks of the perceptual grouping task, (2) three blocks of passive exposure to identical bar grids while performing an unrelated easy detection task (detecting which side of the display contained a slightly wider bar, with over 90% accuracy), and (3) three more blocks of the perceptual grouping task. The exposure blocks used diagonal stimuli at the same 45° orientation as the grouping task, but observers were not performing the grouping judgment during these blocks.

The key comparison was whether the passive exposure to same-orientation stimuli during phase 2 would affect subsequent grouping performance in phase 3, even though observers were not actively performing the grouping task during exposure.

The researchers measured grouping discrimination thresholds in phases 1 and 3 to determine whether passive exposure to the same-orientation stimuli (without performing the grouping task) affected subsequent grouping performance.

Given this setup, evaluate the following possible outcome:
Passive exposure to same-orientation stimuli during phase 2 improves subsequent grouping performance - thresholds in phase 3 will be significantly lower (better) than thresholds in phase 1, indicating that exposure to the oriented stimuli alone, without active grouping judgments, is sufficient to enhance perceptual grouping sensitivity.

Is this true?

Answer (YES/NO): YES